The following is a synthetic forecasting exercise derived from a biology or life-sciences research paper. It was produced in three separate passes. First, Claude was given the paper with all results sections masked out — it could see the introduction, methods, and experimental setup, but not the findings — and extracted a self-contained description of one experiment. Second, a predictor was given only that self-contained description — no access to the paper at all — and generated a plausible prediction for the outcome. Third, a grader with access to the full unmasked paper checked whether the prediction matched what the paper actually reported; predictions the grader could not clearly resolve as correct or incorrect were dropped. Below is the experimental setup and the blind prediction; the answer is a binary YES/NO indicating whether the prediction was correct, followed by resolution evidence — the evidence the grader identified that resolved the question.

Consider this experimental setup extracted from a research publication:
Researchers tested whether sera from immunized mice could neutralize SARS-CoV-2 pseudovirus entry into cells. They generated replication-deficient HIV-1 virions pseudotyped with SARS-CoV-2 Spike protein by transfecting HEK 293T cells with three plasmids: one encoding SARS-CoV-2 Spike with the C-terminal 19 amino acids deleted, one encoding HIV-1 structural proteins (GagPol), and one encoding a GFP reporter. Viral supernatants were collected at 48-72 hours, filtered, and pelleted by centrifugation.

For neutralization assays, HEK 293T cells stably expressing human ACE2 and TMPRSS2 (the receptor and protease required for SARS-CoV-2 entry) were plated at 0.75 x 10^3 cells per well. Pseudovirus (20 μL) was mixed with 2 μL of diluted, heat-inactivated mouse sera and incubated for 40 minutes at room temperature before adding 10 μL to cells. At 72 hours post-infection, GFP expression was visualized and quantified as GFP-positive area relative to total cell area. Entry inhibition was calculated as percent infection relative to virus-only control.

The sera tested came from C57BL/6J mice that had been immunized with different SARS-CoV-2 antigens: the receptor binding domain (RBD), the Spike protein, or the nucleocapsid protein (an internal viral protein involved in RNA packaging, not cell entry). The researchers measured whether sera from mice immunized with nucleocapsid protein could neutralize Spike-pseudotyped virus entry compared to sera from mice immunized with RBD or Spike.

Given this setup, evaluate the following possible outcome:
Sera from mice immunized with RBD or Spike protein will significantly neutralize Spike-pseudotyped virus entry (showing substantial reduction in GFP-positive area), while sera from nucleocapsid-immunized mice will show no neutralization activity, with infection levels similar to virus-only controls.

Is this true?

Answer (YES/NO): NO